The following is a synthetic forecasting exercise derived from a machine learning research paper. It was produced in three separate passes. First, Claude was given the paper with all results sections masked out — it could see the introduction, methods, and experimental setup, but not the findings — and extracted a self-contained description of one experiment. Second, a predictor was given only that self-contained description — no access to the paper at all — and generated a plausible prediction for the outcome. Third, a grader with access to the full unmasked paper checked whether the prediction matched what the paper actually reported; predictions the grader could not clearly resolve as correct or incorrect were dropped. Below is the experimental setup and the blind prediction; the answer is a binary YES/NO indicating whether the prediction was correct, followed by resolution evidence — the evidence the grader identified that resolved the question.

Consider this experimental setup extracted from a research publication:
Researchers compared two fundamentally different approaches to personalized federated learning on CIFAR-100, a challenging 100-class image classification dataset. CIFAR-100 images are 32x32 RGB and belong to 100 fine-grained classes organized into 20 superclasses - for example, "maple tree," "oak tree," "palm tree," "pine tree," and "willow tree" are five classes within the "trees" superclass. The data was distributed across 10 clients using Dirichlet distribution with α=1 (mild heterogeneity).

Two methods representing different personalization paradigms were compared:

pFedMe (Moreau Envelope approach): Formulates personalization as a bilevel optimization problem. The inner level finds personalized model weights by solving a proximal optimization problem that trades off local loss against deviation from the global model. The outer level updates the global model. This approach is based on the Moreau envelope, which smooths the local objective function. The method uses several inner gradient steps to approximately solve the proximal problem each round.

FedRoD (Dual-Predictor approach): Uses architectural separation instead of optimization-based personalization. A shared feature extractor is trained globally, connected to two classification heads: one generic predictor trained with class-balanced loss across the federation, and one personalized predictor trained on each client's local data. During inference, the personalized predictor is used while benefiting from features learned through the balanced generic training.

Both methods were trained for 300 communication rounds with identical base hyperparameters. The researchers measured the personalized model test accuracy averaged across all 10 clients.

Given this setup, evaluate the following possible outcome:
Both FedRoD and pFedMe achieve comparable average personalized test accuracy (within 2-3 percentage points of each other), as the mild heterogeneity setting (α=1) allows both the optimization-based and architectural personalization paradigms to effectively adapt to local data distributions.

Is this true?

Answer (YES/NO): YES